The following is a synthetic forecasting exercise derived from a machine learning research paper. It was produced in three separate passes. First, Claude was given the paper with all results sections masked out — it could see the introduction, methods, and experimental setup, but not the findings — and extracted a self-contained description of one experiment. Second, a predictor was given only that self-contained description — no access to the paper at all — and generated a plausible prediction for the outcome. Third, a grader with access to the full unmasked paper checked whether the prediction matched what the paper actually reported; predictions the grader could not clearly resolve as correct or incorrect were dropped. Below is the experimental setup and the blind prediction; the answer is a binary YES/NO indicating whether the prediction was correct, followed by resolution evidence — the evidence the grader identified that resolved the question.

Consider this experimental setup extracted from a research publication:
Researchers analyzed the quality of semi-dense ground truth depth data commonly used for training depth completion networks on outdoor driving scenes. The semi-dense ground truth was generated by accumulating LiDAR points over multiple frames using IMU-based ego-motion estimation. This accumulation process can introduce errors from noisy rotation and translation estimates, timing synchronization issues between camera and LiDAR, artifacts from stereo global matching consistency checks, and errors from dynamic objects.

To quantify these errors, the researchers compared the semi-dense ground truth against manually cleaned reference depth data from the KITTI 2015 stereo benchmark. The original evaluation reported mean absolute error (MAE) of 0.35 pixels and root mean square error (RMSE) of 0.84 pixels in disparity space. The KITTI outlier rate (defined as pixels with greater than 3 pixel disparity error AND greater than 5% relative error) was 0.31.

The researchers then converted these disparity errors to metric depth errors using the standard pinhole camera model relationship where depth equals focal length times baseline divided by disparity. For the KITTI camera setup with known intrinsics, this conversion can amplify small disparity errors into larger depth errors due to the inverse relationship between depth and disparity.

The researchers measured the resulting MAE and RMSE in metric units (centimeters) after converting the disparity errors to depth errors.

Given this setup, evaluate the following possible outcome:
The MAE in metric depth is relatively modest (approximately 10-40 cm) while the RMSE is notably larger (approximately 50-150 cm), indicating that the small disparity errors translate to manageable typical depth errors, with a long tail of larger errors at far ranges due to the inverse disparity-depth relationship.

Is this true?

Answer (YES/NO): YES